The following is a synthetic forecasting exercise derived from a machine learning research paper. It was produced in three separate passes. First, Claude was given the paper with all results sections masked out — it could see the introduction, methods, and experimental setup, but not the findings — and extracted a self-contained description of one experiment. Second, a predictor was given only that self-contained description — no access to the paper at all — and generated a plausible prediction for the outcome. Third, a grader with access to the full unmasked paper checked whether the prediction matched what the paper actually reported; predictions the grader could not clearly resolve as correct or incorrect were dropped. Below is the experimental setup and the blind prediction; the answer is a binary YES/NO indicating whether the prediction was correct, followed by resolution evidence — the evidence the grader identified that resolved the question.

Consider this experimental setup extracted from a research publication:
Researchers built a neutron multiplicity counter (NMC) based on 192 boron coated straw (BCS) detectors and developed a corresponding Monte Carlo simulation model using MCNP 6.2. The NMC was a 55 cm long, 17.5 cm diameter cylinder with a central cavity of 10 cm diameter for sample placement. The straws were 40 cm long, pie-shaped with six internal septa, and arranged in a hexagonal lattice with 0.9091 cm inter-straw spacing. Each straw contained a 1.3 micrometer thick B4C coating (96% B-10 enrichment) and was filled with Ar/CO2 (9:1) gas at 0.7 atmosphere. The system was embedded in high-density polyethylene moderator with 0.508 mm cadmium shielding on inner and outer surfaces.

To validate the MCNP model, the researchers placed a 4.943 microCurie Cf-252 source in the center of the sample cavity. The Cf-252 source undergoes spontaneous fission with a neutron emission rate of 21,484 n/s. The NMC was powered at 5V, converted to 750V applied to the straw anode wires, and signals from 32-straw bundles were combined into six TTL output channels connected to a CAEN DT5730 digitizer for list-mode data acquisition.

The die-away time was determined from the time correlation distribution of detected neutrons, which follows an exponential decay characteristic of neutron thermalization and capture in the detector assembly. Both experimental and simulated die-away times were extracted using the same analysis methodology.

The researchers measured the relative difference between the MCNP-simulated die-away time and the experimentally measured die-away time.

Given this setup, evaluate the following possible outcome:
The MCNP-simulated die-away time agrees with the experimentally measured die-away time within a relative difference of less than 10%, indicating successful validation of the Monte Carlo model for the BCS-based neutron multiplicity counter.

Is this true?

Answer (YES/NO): YES